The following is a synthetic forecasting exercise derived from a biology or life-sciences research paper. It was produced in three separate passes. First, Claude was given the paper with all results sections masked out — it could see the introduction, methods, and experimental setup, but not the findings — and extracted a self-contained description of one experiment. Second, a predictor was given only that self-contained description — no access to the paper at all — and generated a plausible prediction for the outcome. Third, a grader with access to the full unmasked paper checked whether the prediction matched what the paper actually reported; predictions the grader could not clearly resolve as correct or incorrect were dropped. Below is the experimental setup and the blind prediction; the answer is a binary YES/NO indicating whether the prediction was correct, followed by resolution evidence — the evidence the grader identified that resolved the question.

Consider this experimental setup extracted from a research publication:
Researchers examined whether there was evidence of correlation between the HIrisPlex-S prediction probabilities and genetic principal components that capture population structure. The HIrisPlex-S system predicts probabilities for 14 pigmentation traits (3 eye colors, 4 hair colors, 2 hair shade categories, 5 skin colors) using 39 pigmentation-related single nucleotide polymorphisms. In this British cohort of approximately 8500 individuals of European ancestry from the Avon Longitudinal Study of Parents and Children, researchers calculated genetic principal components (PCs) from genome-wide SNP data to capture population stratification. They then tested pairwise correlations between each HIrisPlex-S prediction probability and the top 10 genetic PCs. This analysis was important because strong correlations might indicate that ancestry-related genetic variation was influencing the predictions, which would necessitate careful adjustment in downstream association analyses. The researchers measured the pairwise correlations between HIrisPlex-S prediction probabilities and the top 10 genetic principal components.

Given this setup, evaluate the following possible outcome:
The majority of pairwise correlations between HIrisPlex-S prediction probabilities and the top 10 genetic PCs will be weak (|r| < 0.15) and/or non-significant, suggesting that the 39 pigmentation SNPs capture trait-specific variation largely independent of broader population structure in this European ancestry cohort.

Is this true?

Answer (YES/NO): YES